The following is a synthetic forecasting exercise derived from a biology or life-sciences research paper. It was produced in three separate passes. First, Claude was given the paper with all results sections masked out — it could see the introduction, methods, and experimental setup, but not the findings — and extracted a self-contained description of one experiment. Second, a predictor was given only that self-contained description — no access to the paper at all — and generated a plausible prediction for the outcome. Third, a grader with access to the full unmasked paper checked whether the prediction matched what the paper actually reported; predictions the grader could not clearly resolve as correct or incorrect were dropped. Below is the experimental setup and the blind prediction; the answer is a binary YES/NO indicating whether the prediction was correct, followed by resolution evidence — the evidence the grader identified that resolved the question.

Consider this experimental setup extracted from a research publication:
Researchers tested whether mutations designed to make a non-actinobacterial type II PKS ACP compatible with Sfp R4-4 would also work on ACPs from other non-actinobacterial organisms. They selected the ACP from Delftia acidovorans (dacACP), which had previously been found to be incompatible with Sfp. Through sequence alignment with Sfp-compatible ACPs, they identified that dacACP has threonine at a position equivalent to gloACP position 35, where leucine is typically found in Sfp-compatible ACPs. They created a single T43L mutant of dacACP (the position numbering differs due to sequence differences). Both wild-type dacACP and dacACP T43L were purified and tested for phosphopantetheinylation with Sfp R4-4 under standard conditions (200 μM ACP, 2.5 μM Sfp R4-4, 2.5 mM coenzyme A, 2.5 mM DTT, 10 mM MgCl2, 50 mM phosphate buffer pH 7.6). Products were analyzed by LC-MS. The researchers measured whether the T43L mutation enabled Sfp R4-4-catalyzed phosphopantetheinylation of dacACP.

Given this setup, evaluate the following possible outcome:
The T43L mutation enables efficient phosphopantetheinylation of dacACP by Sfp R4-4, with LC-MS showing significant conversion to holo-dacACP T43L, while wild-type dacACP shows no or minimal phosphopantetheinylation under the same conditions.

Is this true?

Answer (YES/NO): YES